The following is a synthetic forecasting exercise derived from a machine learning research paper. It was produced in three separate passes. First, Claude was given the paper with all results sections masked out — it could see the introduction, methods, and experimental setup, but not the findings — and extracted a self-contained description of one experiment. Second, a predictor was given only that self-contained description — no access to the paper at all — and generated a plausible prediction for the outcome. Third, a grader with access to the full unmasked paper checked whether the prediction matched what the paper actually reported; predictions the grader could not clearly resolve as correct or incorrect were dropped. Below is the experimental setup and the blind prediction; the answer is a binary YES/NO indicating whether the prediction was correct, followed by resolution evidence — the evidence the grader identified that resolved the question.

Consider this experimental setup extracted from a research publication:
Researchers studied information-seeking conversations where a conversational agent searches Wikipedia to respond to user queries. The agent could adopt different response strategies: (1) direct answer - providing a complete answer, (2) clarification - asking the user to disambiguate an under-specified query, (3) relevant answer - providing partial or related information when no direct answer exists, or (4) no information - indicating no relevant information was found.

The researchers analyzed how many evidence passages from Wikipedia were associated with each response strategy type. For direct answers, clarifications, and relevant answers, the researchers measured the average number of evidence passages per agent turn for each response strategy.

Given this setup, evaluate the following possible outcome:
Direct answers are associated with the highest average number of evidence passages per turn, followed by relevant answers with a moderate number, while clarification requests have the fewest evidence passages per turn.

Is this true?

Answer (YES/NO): NO